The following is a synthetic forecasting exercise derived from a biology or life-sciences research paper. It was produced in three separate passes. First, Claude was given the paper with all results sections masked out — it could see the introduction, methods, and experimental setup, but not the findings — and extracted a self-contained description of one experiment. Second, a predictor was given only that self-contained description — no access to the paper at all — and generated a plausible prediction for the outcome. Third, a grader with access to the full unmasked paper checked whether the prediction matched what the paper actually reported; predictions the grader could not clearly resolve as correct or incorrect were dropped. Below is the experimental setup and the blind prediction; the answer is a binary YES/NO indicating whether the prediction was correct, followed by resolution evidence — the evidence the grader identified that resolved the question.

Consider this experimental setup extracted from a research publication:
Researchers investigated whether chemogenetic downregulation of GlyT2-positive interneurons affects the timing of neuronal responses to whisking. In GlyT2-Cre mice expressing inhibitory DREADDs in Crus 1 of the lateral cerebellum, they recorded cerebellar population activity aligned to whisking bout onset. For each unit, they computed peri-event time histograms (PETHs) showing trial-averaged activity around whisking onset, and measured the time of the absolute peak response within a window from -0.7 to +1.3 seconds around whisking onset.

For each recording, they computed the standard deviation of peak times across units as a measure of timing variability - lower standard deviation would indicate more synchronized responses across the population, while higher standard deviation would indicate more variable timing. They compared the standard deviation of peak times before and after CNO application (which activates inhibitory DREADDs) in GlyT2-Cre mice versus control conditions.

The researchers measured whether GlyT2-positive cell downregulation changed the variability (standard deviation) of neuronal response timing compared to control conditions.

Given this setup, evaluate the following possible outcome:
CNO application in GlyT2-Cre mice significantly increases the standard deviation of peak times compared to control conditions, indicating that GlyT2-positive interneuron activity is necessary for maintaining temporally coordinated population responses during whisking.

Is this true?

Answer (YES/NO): NO